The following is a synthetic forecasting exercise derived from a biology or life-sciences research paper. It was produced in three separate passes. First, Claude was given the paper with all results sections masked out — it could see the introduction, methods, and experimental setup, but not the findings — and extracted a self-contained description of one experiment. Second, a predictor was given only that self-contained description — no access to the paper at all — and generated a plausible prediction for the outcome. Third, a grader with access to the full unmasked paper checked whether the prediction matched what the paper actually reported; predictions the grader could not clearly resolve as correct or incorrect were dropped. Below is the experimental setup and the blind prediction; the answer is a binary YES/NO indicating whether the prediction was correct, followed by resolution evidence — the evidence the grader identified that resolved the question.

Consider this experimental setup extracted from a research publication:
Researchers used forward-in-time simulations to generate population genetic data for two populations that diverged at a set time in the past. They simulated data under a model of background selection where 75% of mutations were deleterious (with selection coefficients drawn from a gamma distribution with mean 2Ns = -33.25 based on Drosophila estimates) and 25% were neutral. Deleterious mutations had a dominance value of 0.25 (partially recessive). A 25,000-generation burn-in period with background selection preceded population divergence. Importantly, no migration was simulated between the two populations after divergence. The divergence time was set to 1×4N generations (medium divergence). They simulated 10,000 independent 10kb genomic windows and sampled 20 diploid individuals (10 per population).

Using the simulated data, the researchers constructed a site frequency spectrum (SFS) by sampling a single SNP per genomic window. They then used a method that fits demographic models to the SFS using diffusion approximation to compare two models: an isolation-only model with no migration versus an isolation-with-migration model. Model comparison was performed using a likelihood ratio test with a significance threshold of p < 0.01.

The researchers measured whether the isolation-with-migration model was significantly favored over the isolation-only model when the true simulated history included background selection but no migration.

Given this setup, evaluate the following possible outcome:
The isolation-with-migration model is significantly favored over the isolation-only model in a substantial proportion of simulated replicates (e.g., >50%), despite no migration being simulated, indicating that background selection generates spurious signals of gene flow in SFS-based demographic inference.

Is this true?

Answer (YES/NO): NO